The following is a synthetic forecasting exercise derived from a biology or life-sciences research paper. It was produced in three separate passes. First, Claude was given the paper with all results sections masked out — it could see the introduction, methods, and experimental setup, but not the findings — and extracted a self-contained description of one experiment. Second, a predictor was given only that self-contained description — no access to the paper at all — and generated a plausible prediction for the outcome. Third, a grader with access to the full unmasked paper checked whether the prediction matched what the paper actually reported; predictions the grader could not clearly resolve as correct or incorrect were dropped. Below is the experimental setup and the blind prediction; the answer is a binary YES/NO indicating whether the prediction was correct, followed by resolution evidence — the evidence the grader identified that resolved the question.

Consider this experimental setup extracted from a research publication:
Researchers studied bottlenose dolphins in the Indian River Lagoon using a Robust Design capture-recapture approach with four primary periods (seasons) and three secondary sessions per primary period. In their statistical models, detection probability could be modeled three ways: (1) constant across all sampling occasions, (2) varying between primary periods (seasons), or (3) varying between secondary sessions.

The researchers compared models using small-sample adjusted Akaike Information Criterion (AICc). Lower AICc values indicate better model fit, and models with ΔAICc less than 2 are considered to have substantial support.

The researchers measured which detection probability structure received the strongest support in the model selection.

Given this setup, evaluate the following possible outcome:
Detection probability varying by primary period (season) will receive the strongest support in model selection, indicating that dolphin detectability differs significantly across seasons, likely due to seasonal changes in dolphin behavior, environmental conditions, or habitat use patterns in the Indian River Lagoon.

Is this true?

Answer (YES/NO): NO